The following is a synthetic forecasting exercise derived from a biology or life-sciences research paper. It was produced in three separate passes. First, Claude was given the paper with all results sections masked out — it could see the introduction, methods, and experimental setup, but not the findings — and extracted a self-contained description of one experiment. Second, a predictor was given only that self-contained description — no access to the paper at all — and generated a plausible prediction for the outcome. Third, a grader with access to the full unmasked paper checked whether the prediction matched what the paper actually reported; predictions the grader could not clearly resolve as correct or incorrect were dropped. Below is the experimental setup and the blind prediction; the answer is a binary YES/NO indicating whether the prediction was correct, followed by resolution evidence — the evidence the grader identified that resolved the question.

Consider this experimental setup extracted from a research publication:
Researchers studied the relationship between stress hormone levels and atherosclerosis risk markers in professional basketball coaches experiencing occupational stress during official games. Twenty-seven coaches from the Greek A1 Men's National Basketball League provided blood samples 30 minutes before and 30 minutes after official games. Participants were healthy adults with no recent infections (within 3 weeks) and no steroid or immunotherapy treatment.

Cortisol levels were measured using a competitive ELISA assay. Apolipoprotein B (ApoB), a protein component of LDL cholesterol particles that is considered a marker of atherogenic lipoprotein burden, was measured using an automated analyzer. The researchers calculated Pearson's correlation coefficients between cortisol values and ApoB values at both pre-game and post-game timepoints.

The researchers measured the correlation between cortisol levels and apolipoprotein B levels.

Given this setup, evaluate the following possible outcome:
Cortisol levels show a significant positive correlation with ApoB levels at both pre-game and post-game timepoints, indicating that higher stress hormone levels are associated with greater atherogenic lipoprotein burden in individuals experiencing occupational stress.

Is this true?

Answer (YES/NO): NO